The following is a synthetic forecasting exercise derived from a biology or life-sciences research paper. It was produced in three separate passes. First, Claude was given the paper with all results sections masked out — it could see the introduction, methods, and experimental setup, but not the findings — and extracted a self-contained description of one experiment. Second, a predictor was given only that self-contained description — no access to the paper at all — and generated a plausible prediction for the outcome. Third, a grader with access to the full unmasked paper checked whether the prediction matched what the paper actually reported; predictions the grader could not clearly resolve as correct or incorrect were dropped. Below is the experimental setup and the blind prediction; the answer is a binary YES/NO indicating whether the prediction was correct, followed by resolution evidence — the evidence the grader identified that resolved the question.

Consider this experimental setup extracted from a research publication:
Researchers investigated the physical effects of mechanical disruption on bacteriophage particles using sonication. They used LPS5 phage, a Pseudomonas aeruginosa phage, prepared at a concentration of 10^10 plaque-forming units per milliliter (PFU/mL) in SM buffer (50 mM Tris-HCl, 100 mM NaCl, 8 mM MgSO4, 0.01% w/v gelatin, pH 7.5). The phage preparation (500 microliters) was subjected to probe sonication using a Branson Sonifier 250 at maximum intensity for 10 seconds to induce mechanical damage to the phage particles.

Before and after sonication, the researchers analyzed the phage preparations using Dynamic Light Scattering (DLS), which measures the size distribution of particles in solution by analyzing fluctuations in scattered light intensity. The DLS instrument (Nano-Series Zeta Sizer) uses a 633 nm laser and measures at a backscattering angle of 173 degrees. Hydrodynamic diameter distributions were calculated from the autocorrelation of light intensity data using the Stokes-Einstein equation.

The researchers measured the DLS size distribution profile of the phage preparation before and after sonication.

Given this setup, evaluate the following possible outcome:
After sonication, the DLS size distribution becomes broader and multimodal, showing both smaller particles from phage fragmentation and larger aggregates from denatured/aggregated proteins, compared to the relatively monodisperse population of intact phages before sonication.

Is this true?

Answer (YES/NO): YES